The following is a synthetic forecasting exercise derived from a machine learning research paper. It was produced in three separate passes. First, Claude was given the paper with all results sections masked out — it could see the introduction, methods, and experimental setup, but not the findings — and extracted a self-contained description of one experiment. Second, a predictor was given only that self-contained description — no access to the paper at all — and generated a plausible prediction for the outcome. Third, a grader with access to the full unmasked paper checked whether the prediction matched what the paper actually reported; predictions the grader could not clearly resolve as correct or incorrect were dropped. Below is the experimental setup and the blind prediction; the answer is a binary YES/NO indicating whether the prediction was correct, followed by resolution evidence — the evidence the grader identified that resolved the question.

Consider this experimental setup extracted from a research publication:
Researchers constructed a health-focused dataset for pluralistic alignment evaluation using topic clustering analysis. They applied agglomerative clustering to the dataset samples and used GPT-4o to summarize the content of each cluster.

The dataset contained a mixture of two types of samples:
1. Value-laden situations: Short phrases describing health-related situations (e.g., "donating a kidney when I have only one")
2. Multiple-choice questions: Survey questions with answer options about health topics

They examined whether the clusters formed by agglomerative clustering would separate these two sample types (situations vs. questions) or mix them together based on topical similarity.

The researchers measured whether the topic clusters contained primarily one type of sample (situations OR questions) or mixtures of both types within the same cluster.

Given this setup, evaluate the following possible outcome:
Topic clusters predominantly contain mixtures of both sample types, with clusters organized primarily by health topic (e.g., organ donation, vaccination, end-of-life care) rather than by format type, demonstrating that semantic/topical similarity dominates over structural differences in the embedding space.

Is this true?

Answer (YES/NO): YES